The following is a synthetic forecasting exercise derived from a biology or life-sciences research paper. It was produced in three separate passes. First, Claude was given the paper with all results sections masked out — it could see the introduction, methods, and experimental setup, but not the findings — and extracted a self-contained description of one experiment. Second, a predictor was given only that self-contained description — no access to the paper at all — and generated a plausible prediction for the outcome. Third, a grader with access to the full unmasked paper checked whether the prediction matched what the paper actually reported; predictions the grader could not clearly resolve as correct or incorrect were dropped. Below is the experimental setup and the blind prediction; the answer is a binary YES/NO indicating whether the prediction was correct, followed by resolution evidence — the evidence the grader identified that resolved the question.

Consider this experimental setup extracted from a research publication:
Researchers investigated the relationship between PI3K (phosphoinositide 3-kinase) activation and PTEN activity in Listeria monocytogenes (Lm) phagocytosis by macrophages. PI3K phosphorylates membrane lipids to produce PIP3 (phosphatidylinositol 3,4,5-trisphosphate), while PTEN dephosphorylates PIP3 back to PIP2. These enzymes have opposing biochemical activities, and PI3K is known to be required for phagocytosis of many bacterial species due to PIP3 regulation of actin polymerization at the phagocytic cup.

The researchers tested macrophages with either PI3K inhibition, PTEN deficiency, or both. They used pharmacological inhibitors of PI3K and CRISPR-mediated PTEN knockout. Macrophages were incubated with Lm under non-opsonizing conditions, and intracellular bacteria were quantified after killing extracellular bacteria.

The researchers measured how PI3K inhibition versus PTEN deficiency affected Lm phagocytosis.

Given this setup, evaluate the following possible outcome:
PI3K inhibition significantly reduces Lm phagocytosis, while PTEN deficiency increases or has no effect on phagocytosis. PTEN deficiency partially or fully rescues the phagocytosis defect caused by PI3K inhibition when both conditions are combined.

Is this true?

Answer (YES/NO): NO